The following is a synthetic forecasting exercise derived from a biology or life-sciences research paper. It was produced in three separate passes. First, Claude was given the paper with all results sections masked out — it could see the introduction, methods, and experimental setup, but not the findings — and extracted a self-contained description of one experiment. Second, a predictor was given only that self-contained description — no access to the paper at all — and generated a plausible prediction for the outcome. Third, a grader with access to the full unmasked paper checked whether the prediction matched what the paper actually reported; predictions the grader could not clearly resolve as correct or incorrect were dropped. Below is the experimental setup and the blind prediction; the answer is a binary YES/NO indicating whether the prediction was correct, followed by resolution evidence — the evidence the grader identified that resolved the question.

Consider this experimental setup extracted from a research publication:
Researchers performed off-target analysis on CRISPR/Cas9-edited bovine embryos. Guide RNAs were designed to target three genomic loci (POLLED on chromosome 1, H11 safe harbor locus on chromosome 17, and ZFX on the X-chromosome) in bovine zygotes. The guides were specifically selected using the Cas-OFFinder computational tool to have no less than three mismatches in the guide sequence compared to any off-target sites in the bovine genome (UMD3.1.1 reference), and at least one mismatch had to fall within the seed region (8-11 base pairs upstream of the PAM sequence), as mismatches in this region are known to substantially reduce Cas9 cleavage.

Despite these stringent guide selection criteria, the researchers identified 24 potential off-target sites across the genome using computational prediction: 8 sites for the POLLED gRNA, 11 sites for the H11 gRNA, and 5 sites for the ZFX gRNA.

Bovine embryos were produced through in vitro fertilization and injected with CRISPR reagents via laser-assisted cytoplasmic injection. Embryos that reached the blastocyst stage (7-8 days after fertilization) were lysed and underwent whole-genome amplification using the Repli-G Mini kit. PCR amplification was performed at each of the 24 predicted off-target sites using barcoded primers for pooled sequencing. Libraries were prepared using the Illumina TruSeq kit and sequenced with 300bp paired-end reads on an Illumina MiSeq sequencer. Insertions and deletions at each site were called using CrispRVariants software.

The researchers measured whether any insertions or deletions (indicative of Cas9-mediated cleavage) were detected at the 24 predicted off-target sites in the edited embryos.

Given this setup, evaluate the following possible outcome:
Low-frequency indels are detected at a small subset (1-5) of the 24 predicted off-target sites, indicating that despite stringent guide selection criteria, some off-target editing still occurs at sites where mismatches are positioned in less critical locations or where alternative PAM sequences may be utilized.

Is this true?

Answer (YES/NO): YES